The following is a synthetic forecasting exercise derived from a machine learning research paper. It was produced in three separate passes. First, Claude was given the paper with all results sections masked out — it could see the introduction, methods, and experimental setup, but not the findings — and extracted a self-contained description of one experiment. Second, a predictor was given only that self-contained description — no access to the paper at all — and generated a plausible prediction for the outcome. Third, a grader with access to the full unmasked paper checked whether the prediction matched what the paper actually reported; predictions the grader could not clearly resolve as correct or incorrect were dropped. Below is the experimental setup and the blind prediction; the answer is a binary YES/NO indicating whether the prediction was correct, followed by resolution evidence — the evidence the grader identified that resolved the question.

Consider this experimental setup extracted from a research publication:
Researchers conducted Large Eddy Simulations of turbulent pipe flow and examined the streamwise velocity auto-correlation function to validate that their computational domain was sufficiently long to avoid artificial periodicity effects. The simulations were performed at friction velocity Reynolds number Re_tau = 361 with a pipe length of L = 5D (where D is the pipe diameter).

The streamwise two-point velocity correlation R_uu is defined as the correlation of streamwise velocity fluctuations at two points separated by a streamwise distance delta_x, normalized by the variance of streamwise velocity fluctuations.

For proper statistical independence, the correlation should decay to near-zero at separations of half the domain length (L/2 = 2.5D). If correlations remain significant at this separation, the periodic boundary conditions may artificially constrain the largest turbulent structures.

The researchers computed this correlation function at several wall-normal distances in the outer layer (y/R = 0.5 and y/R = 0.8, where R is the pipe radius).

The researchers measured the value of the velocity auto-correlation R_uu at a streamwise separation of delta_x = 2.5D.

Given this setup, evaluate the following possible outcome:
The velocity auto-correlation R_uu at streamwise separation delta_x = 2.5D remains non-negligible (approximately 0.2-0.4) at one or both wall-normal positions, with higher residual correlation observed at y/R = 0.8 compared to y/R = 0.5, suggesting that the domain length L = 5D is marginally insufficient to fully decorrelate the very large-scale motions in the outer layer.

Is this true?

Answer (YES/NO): NO